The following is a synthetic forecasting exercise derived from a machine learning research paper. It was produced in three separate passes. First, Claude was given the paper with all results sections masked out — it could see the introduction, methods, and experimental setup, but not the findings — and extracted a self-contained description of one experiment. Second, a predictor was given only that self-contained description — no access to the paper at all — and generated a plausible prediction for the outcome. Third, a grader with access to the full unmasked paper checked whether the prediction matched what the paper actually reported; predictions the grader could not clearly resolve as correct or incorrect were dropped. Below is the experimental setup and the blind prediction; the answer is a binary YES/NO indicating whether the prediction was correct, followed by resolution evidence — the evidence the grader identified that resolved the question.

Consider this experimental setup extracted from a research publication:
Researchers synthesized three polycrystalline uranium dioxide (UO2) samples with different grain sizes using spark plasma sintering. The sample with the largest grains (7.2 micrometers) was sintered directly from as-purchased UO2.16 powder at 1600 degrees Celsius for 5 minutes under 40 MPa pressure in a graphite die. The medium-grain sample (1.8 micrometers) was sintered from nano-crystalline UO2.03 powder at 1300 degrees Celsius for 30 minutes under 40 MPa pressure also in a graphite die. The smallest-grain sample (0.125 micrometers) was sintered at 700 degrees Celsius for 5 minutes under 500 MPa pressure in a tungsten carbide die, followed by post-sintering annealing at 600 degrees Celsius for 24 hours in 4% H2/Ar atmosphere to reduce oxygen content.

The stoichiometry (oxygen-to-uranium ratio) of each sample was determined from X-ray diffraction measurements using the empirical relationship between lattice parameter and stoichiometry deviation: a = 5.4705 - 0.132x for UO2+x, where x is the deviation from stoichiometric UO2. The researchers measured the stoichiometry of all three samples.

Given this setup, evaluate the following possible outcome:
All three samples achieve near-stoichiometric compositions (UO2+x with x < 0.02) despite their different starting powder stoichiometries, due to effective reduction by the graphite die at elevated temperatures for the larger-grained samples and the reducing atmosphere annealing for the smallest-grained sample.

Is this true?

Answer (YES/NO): NO